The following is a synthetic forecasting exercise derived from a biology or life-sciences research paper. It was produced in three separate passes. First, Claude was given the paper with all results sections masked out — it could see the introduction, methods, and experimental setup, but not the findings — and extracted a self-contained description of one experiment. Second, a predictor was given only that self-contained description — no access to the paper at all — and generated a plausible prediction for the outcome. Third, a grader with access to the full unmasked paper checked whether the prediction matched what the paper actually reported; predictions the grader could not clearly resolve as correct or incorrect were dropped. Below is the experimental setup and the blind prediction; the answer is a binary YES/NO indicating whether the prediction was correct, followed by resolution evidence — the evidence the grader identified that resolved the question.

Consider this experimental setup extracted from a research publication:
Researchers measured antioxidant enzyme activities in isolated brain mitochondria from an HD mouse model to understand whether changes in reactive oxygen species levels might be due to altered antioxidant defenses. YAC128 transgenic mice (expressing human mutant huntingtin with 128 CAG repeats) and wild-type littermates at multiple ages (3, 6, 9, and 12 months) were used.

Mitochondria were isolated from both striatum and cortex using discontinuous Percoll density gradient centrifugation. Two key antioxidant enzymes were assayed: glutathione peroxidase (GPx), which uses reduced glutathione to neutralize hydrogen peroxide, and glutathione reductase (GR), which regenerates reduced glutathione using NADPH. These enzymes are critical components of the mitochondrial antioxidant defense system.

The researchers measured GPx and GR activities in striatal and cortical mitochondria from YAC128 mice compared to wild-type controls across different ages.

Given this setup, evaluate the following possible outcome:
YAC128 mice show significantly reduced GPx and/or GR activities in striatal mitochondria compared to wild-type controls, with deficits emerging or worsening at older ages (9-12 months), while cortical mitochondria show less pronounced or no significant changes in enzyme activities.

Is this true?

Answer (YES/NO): NO